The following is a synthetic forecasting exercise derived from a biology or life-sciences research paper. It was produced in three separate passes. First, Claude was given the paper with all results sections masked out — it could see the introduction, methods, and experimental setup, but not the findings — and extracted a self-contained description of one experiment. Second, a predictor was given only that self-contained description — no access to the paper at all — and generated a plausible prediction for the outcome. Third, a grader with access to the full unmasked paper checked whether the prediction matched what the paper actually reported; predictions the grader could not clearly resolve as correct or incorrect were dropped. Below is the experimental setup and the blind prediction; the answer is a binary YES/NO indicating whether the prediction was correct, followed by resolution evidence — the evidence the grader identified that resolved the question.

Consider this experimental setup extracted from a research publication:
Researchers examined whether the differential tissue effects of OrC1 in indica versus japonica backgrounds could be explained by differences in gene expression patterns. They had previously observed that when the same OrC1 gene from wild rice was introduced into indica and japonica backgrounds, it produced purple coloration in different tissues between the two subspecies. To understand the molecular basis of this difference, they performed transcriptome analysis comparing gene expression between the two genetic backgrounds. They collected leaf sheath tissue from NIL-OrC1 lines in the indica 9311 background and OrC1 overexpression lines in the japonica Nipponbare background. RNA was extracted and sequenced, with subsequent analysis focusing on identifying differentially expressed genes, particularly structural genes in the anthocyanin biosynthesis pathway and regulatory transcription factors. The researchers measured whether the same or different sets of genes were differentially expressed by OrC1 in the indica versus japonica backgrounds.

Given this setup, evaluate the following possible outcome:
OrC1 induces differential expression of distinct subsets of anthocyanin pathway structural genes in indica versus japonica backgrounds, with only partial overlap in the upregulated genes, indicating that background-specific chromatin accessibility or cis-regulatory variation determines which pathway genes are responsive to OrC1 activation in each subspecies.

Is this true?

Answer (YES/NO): NO